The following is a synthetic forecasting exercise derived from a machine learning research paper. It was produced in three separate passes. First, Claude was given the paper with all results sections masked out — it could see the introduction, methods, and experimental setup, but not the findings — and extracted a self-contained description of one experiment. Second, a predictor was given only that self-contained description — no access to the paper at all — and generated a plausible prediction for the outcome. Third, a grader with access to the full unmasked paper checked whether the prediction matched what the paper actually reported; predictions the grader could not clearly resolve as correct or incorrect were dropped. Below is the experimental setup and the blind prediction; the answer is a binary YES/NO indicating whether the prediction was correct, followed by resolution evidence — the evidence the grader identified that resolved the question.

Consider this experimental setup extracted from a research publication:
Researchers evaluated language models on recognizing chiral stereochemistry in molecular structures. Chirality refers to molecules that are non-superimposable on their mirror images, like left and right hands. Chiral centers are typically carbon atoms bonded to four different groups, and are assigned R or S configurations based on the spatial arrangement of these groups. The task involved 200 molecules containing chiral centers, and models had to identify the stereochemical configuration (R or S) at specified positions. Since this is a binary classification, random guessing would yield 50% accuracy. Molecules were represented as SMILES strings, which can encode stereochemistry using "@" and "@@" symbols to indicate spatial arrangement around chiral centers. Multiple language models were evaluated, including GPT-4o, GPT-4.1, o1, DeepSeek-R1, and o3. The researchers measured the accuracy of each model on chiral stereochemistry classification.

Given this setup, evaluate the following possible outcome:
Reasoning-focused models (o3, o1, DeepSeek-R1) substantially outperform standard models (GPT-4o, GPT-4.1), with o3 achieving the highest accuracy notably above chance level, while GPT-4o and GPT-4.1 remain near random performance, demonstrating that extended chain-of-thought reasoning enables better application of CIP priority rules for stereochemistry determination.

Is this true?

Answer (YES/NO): NO